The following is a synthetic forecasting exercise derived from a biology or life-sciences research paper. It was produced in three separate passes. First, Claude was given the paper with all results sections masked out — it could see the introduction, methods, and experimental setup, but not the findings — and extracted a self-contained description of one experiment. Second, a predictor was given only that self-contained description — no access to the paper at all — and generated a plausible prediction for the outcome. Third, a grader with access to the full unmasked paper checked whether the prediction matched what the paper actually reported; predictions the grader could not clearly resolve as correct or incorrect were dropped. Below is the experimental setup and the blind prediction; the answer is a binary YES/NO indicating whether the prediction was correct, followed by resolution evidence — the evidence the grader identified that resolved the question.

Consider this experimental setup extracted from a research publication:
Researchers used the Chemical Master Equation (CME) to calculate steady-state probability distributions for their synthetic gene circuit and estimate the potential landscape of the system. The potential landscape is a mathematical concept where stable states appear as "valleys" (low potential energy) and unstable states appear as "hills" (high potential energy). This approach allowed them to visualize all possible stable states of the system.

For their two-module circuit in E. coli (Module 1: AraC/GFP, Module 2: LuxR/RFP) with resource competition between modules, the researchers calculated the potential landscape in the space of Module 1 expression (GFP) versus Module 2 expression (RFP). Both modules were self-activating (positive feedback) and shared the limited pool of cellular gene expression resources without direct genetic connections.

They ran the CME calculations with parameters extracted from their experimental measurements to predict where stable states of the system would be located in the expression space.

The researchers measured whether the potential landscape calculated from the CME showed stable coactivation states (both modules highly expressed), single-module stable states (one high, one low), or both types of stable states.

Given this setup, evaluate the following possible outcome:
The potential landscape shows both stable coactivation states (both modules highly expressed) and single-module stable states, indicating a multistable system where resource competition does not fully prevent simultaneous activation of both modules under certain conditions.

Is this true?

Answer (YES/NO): YES